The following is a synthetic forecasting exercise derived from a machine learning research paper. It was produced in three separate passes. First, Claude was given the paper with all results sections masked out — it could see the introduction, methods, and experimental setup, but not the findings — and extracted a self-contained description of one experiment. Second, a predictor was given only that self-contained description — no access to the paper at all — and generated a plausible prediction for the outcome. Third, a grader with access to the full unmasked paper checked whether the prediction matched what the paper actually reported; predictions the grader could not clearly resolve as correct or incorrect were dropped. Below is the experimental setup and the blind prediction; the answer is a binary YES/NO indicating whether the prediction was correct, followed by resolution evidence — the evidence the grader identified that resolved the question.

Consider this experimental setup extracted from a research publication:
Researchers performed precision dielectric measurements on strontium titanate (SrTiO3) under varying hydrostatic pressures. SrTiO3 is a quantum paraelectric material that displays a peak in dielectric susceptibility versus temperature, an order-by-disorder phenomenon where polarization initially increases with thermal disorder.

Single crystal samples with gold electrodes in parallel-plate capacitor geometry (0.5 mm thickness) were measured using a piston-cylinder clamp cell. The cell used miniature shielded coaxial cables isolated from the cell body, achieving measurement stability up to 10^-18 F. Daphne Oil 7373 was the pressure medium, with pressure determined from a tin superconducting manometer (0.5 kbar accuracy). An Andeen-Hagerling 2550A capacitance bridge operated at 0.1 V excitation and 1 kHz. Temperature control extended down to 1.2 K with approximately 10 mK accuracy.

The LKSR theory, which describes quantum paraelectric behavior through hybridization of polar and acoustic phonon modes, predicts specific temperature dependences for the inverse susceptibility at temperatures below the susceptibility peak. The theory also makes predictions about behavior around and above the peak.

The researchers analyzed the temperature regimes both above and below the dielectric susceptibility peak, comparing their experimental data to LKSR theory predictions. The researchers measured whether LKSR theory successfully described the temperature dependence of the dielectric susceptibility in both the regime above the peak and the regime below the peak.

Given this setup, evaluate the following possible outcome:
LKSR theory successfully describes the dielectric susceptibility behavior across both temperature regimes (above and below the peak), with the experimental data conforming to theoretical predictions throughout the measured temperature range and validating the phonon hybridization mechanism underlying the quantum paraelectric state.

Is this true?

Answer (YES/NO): NO